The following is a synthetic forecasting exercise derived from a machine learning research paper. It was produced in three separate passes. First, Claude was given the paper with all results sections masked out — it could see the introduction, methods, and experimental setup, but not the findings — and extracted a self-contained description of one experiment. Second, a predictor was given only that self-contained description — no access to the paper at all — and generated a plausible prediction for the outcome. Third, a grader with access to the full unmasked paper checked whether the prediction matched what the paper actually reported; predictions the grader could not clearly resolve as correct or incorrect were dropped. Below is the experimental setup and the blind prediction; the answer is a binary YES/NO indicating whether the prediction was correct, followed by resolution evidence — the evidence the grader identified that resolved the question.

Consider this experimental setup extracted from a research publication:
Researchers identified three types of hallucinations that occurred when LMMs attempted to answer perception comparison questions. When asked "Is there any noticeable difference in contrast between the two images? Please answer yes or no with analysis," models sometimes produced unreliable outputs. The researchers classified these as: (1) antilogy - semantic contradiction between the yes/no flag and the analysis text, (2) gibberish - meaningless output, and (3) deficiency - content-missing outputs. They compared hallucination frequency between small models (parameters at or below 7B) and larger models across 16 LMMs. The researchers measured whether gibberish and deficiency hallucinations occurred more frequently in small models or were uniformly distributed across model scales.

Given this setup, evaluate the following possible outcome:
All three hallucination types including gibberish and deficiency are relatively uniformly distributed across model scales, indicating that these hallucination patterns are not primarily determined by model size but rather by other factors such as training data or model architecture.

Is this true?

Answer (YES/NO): NO